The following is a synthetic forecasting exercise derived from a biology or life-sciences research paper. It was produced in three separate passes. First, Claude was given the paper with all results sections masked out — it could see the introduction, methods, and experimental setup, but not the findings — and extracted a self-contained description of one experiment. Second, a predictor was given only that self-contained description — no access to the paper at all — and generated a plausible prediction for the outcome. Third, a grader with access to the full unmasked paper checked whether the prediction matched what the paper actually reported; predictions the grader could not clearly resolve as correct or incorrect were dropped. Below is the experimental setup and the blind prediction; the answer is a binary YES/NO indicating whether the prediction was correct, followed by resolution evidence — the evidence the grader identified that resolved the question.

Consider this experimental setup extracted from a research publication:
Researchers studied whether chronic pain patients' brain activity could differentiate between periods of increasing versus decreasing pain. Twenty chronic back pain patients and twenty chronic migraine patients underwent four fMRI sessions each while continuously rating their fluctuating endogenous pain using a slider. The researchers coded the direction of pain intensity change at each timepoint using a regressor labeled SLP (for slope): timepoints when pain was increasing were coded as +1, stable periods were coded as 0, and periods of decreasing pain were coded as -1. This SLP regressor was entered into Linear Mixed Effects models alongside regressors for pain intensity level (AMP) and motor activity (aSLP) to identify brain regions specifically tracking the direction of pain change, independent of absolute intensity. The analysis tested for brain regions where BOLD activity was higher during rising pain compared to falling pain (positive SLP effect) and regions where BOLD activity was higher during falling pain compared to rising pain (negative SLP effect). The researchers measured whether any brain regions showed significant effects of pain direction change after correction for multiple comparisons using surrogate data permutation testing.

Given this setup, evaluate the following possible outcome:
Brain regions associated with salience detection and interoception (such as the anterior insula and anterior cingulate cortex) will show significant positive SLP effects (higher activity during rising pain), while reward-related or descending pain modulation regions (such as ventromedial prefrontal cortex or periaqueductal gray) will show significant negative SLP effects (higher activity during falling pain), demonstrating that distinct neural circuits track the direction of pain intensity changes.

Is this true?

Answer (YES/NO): NO